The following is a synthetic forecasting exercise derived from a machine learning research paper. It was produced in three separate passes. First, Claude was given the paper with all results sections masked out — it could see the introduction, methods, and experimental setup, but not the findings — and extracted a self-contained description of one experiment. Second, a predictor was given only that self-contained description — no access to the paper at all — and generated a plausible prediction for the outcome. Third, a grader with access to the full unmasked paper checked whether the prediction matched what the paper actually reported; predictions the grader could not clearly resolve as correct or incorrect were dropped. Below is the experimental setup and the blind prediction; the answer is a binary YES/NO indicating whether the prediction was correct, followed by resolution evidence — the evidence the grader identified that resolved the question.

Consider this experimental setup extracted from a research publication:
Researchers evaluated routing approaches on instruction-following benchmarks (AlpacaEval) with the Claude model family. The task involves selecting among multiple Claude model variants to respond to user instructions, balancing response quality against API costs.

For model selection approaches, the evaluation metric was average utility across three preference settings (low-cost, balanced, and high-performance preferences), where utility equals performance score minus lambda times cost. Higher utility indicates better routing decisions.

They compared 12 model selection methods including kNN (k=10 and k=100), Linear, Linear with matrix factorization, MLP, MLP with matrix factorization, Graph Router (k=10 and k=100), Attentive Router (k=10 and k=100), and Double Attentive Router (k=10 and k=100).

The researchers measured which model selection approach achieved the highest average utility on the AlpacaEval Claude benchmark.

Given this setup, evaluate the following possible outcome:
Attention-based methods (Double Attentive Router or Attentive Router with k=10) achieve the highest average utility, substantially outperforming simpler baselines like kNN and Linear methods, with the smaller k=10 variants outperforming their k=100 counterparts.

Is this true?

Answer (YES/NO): NO